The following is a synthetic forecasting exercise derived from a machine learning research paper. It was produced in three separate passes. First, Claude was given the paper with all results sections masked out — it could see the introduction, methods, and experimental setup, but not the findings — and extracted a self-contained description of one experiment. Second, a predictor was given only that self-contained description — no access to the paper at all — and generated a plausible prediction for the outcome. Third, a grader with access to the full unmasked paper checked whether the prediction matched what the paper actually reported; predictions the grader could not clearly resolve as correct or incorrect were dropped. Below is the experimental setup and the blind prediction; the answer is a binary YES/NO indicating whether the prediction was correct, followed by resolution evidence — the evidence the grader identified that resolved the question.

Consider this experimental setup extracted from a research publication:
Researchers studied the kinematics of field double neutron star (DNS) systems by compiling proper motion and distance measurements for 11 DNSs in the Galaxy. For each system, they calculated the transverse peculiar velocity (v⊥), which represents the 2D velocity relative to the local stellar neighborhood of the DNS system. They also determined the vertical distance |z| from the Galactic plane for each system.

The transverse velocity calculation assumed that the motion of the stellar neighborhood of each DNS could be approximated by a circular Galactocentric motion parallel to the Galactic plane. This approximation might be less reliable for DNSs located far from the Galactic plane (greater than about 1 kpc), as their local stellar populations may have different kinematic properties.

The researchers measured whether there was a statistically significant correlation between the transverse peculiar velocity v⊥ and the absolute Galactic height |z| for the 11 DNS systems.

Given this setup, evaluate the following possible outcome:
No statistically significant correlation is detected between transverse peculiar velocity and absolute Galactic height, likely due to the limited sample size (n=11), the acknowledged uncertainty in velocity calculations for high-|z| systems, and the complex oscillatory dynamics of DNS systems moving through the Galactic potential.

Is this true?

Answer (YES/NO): YES